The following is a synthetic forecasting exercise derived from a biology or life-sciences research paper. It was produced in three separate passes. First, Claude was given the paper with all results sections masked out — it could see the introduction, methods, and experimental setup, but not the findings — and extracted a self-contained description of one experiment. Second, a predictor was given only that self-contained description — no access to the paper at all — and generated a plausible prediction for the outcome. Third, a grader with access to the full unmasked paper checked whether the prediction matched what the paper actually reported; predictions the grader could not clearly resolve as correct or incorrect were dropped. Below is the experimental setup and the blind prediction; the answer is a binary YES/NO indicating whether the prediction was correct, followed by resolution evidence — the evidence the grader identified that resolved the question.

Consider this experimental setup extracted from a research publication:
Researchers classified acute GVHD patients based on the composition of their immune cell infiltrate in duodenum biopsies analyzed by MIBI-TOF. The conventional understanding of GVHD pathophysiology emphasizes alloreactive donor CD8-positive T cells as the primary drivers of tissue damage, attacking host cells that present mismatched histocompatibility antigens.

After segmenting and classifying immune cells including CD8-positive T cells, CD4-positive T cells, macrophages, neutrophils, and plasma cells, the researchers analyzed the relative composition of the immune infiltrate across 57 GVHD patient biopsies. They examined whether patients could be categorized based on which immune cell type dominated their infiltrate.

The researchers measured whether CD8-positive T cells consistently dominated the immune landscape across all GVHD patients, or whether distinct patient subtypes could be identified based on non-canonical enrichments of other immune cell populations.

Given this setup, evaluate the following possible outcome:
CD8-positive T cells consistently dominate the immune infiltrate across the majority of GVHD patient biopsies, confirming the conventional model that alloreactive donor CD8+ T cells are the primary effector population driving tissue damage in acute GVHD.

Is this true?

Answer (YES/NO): NO